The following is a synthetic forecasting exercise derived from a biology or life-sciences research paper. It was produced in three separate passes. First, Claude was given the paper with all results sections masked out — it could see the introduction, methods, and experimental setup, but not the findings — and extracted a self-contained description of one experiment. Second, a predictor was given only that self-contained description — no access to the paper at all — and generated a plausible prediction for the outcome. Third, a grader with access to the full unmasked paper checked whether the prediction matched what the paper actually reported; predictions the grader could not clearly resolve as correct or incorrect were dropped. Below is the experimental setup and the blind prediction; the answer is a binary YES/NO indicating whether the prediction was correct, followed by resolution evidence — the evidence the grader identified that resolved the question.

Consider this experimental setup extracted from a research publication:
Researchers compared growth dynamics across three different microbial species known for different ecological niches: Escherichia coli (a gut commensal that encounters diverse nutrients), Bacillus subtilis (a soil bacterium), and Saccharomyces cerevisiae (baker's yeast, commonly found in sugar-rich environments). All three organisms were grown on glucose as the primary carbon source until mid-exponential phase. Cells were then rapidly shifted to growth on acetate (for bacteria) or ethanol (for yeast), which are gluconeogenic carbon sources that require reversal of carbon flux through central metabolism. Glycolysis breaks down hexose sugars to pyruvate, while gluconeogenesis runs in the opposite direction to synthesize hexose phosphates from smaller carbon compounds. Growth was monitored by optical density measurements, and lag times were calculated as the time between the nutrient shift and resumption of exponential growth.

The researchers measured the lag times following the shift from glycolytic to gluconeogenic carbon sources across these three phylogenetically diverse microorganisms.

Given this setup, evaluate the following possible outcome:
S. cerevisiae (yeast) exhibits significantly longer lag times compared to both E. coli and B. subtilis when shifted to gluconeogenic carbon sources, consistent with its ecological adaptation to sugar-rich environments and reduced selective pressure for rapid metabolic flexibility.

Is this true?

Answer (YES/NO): NO